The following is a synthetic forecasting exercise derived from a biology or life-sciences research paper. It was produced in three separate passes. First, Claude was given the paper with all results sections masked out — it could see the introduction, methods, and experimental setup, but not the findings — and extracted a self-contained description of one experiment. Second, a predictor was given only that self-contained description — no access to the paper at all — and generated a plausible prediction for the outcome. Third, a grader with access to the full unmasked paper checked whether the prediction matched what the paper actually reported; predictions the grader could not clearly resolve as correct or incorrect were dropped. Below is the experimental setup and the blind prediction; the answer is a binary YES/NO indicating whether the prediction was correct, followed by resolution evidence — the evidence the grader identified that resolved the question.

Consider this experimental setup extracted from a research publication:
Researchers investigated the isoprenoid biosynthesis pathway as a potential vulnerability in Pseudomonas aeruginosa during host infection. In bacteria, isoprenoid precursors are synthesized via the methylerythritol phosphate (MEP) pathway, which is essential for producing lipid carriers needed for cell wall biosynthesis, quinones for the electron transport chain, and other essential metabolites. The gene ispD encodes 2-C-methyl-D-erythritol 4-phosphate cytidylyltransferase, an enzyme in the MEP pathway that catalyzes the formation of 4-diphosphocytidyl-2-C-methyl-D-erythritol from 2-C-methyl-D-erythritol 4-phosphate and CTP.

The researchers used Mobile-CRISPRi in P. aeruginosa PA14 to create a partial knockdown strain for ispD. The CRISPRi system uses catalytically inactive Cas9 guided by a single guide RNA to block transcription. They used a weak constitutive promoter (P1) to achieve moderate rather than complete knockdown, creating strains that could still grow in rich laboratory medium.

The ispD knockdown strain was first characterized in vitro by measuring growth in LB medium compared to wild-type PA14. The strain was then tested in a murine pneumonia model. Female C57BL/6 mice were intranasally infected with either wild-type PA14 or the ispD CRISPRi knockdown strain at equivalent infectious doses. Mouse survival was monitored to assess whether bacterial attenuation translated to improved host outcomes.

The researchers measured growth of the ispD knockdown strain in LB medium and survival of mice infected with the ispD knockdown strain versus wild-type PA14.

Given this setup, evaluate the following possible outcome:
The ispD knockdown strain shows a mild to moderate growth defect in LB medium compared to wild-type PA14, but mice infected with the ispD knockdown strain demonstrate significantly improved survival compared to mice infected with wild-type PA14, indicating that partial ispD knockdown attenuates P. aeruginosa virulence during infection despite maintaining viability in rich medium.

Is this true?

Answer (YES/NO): NO